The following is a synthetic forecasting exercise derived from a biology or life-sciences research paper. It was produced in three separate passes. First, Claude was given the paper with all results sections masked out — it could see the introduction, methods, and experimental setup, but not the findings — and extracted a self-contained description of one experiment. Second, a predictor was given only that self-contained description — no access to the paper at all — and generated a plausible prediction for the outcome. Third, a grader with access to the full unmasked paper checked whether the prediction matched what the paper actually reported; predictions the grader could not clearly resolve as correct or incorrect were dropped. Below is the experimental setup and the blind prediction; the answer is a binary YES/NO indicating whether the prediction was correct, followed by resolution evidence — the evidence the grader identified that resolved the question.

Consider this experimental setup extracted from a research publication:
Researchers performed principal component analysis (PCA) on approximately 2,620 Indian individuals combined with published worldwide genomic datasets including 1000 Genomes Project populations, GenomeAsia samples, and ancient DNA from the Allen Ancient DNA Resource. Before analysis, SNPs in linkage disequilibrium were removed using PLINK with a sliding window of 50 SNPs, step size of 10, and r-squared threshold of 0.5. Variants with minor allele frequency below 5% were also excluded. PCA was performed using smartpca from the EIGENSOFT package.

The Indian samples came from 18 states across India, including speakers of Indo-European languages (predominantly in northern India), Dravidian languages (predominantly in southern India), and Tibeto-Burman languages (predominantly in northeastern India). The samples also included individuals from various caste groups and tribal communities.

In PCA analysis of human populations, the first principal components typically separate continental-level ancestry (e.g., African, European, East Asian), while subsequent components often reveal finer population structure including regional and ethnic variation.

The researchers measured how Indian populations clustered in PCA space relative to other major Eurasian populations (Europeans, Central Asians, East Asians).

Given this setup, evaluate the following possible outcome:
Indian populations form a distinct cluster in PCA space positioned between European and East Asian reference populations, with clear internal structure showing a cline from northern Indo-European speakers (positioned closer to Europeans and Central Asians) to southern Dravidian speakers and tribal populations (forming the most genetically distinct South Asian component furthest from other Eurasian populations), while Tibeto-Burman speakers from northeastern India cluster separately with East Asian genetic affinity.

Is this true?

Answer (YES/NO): NO